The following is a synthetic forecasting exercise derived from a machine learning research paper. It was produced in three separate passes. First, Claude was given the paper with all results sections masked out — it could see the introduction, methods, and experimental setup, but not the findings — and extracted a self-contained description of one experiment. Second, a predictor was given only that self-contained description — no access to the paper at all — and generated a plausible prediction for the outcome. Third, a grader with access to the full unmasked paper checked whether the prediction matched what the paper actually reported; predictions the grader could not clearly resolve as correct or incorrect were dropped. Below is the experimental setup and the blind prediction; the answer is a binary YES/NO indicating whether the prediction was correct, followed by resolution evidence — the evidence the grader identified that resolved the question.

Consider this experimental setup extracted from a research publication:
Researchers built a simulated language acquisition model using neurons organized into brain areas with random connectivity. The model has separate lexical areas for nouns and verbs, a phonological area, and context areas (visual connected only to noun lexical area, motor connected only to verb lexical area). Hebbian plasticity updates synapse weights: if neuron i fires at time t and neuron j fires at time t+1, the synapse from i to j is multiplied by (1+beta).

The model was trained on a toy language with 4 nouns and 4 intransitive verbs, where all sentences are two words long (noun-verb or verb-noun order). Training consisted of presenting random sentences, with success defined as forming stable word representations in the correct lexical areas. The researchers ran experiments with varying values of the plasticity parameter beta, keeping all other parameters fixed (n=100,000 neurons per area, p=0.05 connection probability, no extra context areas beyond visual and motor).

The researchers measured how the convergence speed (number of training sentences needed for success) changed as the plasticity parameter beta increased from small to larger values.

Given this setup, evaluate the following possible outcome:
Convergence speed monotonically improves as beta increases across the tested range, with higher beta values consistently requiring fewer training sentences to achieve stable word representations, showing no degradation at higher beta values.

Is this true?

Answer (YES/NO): YES